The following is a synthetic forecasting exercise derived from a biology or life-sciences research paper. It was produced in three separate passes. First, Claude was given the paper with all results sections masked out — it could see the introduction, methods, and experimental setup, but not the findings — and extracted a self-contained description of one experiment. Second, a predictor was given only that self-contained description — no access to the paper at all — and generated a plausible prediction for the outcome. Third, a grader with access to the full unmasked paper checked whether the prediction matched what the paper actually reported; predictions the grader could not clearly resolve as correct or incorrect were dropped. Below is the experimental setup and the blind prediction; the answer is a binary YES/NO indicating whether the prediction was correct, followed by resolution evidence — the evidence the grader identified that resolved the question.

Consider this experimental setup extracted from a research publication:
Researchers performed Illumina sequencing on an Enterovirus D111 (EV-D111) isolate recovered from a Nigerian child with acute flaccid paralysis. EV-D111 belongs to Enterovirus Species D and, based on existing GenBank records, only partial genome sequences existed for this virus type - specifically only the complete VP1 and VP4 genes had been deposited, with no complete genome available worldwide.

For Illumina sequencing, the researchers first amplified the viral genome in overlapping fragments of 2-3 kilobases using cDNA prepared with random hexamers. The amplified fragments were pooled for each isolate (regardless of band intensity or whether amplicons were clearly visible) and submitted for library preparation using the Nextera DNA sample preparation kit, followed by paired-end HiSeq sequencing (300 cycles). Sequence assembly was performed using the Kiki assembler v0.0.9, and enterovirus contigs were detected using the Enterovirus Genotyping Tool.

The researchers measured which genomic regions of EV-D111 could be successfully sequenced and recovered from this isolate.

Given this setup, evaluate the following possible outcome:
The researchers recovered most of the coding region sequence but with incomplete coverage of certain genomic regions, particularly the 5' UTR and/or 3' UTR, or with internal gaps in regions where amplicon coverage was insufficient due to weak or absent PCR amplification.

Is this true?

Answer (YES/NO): YES